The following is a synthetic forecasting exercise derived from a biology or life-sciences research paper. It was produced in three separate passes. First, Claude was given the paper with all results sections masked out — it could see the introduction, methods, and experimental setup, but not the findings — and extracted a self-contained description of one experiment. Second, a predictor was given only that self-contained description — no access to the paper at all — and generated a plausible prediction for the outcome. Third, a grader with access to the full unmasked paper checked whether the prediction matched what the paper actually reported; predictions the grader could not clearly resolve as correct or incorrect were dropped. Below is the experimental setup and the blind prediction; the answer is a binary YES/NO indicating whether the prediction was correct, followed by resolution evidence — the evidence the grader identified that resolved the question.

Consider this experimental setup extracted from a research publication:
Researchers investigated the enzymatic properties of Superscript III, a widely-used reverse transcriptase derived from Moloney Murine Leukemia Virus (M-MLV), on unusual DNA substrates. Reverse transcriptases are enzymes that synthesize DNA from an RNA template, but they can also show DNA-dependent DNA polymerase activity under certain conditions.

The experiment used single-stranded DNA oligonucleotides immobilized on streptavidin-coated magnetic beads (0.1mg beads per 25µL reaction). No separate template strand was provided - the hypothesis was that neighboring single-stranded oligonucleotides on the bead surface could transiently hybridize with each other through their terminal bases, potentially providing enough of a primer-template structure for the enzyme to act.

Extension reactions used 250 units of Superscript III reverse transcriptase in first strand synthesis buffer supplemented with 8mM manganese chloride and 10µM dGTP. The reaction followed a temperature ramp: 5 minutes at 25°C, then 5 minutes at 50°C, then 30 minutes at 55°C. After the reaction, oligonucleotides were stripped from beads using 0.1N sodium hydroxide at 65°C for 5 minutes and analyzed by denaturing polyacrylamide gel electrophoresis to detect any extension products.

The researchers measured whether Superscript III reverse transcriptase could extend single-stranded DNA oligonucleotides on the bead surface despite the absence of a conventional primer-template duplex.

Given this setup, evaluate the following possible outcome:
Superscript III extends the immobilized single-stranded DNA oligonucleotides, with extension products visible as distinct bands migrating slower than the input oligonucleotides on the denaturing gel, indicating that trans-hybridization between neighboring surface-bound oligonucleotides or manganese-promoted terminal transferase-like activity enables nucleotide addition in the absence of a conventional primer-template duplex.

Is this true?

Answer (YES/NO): YES